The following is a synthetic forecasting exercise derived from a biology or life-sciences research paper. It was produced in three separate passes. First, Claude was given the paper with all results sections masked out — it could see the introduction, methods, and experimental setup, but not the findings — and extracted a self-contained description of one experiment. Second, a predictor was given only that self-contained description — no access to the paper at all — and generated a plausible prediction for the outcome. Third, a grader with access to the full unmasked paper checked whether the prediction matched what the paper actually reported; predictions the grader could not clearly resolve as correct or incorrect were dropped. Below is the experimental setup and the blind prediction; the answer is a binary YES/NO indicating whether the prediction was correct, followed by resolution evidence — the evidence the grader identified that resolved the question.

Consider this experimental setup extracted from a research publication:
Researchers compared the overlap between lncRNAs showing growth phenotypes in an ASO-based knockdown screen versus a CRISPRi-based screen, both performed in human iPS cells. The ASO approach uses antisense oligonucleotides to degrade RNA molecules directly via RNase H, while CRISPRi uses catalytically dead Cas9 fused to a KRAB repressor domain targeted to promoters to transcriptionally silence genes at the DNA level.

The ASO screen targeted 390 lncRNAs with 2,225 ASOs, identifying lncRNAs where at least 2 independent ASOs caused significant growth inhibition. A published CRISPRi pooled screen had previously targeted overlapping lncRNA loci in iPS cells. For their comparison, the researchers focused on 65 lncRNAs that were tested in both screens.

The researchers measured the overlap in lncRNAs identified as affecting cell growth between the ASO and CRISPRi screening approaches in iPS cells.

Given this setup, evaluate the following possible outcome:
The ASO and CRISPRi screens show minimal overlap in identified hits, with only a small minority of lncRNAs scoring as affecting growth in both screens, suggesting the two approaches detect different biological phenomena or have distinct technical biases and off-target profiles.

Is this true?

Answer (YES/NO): YES